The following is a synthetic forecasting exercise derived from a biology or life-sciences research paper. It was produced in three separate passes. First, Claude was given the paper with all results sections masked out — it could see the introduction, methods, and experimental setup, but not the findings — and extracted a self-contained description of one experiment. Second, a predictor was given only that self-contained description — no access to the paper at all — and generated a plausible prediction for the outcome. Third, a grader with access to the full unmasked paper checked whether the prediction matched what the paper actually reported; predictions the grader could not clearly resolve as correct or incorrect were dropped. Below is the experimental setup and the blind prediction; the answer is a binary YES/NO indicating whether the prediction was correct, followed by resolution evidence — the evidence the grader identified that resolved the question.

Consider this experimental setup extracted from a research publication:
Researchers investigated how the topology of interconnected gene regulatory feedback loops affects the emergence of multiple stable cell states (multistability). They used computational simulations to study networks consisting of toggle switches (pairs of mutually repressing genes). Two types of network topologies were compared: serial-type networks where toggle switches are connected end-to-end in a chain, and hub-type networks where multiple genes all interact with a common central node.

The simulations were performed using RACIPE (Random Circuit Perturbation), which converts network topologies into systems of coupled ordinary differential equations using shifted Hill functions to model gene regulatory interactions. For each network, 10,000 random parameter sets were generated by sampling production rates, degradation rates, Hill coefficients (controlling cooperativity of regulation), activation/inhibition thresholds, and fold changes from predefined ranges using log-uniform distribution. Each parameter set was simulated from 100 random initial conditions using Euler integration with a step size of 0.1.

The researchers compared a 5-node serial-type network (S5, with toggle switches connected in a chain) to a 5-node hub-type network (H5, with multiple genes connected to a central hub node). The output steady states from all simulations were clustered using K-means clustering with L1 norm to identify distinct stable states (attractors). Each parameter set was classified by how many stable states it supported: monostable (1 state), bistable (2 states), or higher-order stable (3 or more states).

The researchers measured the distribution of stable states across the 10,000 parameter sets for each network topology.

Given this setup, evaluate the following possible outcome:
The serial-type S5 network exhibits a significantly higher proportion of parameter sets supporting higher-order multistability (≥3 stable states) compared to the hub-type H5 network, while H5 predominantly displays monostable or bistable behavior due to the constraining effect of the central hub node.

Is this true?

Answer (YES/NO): YES